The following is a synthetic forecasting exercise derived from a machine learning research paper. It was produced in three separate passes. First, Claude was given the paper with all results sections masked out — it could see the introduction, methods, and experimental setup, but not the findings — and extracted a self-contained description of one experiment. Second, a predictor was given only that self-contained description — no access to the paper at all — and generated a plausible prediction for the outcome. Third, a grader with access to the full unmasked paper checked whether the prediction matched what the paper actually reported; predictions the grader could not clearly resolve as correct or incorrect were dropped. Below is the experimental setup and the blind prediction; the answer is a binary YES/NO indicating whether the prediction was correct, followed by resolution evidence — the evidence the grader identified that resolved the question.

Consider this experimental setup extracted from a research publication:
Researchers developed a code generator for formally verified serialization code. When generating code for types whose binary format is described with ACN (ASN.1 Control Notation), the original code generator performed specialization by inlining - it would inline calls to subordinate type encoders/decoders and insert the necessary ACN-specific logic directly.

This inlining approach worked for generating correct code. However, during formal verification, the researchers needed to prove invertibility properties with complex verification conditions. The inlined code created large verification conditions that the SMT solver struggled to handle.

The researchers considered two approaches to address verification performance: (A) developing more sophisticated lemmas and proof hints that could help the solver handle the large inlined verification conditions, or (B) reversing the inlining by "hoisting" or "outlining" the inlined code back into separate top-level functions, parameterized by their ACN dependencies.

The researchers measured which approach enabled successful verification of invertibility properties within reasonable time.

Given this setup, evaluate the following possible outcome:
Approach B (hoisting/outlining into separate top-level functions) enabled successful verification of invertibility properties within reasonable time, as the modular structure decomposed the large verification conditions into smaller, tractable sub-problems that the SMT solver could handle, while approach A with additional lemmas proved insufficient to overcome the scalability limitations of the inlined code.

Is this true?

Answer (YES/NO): NO